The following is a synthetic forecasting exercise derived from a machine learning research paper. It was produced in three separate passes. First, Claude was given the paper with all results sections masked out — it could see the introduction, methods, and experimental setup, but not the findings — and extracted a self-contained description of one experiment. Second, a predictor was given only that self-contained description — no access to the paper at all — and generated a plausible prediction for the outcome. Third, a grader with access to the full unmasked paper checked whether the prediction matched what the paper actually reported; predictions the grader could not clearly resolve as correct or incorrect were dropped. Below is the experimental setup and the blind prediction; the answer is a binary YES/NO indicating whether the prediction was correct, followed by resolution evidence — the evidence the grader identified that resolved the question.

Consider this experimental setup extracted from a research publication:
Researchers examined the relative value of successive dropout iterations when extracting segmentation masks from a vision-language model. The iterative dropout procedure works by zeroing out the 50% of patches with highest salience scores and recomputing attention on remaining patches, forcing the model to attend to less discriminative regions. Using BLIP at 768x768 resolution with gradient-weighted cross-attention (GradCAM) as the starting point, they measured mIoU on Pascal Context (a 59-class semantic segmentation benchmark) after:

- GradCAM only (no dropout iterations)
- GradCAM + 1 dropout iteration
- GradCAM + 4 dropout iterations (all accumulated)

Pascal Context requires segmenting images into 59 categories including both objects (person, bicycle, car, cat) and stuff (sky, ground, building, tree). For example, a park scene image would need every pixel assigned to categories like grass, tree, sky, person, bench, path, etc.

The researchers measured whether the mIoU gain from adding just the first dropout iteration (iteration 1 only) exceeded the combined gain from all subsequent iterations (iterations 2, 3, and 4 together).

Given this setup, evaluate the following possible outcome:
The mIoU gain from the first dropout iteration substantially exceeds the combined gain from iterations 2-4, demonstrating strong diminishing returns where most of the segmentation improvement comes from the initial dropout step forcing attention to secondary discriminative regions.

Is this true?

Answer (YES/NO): YES